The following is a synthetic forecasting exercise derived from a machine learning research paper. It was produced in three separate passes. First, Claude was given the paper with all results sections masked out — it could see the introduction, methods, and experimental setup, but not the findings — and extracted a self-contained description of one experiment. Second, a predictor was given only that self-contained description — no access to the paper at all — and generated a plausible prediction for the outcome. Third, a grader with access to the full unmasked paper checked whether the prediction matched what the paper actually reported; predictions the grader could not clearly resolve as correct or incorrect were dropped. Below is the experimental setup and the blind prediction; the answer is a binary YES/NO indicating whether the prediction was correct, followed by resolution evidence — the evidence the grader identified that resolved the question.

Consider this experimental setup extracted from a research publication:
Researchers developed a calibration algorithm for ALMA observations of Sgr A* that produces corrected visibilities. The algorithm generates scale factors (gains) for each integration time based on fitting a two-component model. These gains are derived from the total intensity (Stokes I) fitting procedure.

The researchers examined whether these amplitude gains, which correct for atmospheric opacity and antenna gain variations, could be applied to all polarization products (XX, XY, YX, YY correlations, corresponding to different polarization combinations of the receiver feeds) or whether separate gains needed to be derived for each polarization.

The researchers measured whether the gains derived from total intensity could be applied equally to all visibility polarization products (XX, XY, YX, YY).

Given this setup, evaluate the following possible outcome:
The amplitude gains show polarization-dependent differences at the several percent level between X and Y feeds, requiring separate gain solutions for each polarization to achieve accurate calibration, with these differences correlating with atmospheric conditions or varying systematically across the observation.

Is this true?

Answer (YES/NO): NO